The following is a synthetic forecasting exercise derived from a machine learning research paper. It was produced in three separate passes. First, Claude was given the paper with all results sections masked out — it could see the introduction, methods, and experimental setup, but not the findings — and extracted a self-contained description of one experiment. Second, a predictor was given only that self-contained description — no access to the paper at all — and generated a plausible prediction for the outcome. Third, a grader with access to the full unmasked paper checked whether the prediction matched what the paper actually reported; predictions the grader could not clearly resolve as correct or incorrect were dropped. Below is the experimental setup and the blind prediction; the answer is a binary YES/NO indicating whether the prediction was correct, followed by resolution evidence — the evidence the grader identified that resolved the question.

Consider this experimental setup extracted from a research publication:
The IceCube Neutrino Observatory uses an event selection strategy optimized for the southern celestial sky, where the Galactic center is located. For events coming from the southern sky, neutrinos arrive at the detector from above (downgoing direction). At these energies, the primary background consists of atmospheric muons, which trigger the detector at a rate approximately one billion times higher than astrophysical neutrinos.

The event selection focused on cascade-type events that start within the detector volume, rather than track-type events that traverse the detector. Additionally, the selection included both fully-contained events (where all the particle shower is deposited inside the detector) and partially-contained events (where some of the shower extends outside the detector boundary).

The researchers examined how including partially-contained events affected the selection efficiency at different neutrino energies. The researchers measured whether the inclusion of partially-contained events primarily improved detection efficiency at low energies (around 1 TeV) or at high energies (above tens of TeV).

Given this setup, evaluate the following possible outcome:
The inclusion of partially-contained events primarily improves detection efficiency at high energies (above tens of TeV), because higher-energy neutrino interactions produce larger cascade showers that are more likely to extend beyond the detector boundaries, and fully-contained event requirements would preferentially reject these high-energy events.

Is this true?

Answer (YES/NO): YES